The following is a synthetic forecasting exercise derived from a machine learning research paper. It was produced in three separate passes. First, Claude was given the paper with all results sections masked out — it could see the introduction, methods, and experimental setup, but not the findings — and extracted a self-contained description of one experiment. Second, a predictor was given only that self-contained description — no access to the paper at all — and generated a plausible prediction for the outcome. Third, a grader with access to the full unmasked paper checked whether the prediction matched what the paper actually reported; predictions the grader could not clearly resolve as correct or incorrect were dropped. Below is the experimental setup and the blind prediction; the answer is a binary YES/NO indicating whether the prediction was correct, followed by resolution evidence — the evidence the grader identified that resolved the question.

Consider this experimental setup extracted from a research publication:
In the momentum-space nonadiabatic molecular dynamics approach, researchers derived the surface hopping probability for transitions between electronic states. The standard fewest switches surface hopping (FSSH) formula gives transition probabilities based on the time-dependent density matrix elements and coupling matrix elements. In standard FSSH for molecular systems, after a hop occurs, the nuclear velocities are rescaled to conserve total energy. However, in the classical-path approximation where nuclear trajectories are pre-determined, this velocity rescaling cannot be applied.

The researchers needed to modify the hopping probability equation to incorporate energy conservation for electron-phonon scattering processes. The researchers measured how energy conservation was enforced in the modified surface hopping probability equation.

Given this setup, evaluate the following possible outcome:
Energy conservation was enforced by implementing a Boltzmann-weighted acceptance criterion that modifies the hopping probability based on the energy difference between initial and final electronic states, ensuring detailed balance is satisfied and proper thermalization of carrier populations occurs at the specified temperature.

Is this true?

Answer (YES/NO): NO